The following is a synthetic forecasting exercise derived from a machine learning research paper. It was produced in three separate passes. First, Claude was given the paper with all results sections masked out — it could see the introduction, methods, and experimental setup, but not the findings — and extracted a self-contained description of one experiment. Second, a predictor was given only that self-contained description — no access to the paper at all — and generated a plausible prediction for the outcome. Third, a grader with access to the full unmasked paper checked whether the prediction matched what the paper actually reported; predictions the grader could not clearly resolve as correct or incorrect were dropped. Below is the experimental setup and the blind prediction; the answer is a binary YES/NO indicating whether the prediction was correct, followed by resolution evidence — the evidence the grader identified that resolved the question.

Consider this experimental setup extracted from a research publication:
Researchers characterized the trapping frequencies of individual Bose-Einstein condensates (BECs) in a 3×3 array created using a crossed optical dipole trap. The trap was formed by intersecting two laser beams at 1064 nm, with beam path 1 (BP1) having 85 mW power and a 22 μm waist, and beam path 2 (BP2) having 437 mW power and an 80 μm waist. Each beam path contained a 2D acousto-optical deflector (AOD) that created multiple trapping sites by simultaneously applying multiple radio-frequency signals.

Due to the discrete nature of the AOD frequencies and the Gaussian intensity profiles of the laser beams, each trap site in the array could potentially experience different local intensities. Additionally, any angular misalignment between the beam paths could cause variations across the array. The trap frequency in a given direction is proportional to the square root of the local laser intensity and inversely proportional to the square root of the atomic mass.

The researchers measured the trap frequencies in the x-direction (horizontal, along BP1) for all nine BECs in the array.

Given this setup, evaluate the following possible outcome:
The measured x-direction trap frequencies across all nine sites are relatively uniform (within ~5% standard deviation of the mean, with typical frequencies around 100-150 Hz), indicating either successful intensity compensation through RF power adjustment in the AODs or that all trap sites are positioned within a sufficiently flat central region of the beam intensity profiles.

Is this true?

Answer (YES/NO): NO